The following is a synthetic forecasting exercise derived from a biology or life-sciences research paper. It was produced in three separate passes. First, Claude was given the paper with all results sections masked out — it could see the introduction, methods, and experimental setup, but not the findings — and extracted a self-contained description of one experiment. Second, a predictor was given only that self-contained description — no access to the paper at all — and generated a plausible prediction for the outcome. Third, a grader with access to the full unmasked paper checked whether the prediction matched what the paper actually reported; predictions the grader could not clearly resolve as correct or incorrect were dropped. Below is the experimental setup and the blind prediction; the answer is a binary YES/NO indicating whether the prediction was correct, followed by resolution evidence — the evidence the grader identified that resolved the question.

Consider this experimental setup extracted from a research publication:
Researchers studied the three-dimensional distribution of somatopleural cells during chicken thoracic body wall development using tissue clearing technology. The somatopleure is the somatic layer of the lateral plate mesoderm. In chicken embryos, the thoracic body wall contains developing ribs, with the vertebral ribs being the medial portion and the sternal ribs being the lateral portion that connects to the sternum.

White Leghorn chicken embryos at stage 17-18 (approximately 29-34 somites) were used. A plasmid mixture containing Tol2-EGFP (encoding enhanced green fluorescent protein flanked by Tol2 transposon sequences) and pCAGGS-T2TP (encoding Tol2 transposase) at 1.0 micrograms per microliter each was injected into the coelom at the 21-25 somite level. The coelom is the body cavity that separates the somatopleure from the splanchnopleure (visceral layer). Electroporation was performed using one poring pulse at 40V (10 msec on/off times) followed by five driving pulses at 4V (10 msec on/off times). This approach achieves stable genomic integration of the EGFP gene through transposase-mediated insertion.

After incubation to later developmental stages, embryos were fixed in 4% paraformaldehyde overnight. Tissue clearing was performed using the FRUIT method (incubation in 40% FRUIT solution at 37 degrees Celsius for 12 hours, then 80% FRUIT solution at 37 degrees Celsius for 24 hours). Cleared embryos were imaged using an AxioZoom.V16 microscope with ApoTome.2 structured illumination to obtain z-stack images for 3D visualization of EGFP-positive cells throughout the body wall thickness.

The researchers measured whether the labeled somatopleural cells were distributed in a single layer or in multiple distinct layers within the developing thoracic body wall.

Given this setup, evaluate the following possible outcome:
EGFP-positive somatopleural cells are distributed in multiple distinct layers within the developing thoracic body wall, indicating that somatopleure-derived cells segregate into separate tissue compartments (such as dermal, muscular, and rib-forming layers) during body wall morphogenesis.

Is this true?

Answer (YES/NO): YES